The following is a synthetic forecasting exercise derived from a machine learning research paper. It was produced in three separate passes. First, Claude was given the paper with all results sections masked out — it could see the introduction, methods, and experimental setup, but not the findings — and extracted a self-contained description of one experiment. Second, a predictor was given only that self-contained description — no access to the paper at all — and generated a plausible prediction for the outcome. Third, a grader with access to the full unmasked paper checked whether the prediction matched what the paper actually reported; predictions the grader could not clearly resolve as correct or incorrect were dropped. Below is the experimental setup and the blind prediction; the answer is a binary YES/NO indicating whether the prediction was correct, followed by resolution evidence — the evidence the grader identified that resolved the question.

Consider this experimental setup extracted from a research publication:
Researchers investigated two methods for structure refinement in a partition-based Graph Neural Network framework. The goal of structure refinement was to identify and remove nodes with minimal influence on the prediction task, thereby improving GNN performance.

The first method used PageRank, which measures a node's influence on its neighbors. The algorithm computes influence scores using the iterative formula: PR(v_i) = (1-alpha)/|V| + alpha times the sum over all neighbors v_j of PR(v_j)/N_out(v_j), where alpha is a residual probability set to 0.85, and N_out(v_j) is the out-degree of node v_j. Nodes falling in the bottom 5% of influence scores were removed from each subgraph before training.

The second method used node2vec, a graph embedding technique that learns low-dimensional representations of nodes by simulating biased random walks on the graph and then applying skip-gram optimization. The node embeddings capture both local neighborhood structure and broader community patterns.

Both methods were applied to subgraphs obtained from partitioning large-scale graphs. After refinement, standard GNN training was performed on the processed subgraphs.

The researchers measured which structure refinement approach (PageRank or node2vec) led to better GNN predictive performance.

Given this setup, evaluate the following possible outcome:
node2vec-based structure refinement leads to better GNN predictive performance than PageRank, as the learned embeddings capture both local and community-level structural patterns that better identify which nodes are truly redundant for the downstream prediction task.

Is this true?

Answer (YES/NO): NO